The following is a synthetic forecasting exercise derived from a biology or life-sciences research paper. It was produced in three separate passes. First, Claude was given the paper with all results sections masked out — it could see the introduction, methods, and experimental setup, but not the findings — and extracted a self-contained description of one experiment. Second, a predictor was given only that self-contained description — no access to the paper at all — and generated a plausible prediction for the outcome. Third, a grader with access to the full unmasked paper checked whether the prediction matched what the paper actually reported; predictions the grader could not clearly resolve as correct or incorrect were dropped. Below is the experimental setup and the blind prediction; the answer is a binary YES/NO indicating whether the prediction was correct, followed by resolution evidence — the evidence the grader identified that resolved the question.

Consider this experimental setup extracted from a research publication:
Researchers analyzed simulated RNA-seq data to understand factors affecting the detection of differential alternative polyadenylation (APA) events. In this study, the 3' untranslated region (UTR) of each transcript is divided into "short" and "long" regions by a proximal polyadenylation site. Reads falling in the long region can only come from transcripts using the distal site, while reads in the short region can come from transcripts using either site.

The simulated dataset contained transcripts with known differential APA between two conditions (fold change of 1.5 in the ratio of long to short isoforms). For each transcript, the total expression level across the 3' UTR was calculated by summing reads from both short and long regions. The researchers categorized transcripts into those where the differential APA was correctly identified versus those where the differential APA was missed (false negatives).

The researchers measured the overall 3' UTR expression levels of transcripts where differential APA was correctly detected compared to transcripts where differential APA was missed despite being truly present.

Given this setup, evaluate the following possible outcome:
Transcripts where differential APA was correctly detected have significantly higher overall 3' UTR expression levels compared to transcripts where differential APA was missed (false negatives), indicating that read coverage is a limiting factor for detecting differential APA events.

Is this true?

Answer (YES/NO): YES